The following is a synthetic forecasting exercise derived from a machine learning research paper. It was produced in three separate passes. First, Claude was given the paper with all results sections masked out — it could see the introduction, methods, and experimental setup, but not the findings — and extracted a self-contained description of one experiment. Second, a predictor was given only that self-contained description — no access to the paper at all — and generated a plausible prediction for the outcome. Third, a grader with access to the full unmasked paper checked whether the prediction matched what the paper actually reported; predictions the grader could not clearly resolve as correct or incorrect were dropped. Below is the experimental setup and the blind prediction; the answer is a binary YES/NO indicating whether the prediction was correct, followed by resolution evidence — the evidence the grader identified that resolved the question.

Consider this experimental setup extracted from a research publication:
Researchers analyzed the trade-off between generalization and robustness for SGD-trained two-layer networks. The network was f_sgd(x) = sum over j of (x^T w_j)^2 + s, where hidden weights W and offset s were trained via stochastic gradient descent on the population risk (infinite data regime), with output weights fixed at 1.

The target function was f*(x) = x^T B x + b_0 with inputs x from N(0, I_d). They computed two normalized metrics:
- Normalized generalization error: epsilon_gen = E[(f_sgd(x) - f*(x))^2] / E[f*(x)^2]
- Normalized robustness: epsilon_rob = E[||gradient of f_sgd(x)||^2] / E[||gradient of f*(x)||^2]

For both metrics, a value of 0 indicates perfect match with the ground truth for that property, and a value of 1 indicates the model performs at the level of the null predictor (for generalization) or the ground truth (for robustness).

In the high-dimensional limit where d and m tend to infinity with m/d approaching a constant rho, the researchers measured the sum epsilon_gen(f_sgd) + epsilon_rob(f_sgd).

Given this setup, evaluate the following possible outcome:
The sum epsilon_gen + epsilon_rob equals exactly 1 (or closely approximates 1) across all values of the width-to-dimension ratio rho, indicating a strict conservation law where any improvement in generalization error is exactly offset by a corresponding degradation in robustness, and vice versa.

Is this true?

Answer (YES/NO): YES